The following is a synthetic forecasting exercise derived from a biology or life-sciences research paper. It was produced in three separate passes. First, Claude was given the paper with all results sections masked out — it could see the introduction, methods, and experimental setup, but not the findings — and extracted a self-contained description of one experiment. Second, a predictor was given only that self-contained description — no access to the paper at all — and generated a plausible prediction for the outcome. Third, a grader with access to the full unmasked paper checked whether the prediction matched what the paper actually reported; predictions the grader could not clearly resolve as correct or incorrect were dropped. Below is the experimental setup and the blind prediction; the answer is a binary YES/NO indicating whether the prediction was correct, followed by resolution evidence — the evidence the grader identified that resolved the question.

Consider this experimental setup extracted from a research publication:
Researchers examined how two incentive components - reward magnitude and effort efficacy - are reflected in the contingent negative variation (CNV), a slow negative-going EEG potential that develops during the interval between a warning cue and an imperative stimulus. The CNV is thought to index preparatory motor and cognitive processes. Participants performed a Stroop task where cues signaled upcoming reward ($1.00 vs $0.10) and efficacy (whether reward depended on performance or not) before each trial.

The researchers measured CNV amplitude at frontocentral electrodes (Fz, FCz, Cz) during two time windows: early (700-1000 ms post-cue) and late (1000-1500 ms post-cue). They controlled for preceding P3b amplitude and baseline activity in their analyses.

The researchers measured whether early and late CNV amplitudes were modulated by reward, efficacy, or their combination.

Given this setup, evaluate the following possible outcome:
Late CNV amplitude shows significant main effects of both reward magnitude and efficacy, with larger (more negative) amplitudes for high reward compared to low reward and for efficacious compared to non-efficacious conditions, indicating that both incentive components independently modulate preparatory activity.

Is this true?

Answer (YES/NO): YES